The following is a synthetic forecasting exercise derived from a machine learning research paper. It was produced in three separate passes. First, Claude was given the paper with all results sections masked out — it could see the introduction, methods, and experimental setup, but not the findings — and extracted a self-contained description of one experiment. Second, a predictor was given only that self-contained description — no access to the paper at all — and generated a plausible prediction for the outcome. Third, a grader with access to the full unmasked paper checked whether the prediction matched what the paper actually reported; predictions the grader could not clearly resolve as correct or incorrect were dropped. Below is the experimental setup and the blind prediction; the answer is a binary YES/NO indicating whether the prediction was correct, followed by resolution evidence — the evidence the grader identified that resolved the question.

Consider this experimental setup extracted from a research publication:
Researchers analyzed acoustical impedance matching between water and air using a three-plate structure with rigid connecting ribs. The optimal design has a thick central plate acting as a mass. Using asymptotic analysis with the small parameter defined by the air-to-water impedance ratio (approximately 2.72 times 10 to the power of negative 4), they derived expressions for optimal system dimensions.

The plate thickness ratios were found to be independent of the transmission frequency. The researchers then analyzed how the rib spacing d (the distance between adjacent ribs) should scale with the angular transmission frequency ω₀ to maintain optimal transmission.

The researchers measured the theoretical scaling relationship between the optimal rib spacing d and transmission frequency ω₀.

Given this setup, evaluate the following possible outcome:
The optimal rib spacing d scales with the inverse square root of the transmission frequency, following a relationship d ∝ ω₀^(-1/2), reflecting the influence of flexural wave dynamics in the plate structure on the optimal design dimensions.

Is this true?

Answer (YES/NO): YES